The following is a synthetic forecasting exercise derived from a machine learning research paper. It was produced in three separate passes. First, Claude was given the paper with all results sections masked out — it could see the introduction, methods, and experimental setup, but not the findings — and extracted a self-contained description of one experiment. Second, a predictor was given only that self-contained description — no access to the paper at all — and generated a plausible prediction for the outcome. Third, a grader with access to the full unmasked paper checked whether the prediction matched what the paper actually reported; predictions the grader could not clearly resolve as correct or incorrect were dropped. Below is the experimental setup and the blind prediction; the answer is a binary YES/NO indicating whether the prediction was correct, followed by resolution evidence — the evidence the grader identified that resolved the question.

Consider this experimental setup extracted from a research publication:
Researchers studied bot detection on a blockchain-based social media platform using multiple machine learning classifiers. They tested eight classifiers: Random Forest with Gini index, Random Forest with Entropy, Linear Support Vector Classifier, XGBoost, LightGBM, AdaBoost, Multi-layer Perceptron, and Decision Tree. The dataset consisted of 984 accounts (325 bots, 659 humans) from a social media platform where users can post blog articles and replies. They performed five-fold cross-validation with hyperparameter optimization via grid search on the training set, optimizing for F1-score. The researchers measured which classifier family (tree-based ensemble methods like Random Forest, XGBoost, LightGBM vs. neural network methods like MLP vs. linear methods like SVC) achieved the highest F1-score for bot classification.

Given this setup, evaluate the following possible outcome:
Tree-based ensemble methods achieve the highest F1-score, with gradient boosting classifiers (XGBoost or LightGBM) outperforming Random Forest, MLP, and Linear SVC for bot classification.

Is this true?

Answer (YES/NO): NO